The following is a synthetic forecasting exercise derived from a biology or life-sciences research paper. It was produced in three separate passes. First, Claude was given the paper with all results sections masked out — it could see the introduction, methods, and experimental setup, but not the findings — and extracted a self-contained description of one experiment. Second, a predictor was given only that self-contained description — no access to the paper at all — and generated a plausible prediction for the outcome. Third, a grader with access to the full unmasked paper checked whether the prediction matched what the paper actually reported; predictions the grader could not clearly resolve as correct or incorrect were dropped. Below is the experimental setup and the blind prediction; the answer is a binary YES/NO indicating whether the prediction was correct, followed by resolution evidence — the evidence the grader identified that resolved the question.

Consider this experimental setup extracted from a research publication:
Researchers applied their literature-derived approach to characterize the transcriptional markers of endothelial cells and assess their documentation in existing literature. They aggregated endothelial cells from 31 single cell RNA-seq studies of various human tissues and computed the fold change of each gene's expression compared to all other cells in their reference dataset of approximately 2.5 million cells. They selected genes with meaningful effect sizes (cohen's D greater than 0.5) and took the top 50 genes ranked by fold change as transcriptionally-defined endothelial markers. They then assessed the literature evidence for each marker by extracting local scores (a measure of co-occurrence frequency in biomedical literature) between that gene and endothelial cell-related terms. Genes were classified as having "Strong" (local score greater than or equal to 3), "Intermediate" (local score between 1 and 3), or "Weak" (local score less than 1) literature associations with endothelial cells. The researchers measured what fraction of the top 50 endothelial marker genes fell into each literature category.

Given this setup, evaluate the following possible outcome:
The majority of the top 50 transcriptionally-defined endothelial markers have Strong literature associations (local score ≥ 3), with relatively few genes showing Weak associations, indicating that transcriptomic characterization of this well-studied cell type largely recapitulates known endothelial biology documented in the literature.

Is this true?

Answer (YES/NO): NO